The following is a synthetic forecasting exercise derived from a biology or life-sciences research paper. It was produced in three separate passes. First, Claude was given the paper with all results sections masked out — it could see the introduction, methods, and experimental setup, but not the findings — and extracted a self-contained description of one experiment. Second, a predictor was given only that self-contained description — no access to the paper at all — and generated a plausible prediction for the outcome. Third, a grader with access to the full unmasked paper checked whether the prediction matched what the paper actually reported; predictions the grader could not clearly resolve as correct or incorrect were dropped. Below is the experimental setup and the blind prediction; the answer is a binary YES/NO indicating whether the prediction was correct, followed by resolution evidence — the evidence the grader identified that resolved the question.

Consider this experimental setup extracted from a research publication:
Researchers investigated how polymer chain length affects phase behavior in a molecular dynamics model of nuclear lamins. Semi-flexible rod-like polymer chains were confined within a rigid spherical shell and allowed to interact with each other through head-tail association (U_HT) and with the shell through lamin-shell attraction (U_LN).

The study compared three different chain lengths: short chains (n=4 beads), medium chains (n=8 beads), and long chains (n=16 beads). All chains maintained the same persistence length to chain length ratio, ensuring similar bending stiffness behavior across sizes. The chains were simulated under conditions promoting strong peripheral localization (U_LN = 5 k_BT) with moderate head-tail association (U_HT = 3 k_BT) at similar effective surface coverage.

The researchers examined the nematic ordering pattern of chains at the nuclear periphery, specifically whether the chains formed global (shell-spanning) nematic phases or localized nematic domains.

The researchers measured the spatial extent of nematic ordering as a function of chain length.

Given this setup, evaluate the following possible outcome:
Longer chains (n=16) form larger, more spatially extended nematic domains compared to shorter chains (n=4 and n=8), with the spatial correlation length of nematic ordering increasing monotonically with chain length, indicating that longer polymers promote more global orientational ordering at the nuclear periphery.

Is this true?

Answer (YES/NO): NO